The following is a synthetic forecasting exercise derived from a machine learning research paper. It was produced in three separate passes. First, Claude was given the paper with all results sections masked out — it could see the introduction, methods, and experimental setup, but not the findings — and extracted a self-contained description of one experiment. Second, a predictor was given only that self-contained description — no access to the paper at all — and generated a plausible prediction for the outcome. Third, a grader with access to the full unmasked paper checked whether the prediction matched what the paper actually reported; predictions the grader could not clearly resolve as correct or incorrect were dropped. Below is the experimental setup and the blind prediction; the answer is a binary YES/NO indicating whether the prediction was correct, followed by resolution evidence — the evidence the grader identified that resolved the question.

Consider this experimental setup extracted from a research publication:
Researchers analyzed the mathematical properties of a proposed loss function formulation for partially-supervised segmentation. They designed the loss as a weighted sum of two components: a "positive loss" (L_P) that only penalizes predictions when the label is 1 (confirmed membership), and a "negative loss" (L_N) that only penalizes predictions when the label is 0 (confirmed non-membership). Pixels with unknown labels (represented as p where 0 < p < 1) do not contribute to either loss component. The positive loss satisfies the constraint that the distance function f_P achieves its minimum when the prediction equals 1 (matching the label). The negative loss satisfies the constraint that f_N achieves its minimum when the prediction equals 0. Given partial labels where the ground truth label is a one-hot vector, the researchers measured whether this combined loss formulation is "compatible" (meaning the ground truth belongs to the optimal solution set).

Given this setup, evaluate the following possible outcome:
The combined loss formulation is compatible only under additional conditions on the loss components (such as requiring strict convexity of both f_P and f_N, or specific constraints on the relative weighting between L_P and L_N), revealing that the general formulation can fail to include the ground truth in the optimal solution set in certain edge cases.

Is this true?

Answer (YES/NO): NO